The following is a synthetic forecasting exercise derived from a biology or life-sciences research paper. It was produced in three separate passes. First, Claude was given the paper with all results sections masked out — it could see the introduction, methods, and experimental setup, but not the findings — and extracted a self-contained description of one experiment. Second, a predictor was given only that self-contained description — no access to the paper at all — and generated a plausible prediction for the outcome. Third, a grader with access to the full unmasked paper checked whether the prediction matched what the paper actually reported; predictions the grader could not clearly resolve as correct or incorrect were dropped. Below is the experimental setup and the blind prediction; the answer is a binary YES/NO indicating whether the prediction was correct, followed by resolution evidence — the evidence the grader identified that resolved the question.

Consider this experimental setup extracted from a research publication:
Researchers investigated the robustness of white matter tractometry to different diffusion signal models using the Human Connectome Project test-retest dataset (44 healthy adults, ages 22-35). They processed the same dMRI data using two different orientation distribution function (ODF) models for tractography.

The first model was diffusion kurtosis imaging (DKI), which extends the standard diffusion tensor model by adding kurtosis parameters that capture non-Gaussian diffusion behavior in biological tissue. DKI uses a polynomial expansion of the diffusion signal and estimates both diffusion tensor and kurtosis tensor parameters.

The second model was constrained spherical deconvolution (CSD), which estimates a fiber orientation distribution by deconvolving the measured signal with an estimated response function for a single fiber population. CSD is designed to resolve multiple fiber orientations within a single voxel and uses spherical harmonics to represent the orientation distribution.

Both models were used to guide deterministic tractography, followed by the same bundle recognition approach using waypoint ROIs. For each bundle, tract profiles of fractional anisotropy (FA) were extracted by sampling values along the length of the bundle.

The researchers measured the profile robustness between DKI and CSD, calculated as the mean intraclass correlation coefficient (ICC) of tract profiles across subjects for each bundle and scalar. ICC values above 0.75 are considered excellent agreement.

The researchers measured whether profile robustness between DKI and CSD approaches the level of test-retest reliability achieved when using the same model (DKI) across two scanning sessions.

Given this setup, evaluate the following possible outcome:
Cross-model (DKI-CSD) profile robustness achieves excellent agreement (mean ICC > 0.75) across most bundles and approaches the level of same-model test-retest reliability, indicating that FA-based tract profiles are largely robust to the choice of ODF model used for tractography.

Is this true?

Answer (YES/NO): NO